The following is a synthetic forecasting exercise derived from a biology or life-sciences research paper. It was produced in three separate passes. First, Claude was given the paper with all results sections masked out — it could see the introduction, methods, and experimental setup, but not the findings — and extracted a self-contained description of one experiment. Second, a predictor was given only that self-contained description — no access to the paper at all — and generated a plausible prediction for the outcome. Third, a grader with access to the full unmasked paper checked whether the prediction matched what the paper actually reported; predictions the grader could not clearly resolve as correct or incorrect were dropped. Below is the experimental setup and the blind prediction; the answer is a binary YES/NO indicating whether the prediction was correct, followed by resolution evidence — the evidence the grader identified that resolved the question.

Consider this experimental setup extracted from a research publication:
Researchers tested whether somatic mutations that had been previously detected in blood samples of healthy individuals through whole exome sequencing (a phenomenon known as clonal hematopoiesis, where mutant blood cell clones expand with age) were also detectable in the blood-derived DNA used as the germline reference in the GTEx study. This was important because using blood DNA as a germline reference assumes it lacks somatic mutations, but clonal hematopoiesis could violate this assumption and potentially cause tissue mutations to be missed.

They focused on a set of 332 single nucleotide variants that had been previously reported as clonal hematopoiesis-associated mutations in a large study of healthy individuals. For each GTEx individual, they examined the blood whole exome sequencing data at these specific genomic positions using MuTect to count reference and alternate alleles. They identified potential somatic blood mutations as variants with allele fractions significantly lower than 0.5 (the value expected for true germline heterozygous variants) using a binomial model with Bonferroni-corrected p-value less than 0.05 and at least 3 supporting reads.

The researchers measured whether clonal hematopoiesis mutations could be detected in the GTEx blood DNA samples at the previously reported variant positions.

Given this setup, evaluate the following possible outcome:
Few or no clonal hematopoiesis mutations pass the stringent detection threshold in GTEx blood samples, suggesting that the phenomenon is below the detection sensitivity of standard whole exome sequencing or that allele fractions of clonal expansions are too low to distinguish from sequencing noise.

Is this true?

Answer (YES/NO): NO